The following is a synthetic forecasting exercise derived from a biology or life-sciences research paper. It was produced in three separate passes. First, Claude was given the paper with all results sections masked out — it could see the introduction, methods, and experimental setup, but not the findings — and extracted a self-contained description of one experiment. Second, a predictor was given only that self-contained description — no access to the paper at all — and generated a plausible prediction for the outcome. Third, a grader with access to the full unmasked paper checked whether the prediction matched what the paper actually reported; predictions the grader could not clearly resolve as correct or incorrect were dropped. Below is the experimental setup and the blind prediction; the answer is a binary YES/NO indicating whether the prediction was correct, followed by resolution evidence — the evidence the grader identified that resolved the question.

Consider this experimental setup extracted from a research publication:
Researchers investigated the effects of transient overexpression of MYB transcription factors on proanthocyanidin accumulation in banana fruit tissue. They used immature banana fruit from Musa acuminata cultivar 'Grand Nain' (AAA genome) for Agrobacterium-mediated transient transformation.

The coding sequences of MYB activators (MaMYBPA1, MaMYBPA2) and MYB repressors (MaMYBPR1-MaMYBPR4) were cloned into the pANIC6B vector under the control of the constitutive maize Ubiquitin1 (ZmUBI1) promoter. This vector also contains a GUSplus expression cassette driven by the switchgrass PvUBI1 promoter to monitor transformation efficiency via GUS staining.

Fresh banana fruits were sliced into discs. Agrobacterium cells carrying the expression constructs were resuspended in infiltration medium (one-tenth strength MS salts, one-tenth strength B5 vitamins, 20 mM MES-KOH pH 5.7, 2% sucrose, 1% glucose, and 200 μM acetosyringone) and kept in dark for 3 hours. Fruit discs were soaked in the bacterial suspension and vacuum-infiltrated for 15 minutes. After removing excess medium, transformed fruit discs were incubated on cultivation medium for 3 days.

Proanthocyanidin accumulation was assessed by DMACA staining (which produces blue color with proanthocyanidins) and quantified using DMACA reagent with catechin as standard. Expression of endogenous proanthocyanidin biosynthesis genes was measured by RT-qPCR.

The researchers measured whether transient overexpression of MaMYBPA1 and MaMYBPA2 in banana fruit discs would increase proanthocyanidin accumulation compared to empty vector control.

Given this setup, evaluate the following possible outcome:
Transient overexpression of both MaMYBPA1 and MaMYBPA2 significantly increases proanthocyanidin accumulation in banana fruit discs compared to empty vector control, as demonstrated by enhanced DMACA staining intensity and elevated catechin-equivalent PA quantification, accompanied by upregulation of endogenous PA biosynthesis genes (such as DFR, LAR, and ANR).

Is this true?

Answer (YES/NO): YES